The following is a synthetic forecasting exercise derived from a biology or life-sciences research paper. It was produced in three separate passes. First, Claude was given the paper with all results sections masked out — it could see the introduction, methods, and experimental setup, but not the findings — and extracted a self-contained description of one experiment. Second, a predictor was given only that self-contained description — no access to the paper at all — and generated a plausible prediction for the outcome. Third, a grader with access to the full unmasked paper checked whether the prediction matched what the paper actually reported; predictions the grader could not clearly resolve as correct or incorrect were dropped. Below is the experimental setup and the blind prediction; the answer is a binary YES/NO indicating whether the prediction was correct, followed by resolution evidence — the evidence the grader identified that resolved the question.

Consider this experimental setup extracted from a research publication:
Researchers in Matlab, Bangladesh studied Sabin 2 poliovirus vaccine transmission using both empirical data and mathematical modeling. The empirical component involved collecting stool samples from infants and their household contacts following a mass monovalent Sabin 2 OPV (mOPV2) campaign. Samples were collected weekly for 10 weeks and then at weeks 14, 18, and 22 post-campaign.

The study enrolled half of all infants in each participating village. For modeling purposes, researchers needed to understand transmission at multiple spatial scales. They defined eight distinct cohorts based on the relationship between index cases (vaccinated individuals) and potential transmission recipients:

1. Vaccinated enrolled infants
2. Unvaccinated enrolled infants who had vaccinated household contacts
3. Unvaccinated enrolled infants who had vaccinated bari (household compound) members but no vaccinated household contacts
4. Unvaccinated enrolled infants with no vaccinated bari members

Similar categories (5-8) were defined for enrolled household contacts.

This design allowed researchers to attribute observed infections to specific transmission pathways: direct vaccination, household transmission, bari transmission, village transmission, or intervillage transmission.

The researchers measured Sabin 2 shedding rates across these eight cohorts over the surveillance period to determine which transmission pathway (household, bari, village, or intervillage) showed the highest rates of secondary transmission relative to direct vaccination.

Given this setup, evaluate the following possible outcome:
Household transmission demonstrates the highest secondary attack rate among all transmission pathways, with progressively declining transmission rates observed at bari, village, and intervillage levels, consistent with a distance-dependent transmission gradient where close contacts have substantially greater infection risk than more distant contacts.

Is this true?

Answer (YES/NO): NO